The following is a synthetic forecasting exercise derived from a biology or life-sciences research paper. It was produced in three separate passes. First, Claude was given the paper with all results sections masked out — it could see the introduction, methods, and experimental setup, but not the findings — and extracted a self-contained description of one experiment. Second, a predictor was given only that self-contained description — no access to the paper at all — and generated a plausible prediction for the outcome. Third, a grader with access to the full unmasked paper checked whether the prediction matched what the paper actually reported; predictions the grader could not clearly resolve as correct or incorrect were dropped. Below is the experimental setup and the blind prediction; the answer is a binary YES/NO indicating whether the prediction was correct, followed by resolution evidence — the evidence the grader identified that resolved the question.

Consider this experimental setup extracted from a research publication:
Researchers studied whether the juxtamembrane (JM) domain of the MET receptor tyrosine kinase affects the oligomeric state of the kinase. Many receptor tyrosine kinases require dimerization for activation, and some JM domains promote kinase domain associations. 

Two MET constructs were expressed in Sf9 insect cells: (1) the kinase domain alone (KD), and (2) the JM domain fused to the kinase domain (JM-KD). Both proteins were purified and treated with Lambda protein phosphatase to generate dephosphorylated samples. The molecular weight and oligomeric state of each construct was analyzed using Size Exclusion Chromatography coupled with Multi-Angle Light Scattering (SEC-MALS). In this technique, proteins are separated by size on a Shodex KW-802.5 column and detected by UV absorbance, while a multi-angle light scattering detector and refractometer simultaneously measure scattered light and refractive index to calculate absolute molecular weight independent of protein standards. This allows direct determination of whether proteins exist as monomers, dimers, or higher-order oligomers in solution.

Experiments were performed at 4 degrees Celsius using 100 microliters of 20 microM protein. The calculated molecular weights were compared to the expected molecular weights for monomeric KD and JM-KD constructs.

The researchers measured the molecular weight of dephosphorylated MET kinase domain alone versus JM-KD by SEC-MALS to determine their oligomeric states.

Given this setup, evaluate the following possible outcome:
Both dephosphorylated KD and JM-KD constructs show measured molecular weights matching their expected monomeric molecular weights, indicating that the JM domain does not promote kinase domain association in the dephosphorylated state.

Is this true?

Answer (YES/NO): YES